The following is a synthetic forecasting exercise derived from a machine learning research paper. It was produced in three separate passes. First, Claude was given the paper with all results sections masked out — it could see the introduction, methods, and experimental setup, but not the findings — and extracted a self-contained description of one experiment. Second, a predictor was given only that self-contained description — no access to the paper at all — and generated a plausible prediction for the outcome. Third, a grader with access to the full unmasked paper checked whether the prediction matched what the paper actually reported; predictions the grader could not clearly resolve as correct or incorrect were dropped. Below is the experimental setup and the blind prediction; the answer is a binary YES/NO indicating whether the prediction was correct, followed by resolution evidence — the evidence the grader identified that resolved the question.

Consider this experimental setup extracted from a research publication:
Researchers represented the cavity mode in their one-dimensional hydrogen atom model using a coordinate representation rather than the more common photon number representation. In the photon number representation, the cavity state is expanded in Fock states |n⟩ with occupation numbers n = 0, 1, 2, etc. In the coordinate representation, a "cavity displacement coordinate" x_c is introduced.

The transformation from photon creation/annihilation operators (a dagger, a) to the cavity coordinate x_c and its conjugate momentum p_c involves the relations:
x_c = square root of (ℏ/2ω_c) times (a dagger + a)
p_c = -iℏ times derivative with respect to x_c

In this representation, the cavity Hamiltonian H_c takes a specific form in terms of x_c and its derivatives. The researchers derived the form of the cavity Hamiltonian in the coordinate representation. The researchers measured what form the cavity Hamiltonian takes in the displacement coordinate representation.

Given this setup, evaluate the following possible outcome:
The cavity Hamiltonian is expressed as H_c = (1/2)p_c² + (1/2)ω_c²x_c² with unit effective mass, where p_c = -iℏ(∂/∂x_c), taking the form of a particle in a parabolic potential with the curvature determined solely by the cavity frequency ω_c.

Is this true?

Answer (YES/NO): YES